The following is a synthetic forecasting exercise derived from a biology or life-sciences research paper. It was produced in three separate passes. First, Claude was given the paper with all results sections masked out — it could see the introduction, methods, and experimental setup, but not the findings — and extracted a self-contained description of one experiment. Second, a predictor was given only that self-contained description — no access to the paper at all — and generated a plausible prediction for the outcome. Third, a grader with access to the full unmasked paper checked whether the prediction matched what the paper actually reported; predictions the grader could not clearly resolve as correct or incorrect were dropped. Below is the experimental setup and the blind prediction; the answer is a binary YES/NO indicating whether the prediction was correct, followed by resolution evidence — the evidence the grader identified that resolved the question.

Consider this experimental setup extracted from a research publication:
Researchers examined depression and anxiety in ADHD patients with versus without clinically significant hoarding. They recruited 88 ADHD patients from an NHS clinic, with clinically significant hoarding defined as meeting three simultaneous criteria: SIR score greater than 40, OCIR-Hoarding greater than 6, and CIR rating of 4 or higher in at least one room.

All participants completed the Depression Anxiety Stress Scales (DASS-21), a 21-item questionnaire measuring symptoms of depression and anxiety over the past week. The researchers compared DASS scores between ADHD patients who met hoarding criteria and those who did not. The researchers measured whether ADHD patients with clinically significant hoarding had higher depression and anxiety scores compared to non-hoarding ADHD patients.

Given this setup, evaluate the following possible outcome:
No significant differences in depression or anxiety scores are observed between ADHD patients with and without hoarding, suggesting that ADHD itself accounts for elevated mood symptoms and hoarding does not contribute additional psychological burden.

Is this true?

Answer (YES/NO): NO